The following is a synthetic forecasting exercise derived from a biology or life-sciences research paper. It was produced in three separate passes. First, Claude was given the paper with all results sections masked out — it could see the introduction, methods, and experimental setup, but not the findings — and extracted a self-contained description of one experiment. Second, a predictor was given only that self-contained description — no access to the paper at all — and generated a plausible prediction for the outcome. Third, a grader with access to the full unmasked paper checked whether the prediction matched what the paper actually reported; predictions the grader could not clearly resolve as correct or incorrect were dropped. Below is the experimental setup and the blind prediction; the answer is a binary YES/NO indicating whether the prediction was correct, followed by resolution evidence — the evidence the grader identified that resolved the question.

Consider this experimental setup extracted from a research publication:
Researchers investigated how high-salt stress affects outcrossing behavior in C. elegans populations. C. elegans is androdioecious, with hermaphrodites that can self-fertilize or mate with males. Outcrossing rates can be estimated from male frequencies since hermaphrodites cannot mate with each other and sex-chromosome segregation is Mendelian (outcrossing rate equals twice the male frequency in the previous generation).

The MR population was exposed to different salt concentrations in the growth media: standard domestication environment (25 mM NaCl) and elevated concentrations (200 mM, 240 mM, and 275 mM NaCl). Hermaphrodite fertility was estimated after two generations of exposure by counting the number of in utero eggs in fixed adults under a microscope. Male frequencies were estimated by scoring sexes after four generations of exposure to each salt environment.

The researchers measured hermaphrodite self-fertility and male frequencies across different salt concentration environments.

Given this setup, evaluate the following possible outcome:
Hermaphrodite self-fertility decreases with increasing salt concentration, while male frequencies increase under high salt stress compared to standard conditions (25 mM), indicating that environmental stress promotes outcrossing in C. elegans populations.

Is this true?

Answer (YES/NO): NO